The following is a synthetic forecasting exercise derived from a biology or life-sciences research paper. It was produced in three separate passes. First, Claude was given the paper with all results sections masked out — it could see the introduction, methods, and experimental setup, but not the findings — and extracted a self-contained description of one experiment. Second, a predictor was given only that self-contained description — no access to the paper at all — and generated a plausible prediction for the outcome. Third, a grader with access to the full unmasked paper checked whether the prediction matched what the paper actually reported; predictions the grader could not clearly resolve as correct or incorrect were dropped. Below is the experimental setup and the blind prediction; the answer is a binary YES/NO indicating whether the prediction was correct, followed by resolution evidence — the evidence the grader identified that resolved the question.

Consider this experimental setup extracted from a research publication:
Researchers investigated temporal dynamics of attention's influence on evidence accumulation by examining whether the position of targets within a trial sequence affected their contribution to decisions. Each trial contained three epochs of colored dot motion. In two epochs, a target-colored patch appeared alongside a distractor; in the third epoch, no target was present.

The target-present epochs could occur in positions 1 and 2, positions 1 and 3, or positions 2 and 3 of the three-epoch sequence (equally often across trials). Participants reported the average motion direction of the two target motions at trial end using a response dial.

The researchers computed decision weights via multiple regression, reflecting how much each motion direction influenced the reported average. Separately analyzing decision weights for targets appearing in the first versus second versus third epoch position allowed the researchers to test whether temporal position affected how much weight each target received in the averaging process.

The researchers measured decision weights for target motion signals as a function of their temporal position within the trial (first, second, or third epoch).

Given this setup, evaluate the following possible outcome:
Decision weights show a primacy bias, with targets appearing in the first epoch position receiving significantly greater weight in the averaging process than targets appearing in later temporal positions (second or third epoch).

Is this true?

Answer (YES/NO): YES